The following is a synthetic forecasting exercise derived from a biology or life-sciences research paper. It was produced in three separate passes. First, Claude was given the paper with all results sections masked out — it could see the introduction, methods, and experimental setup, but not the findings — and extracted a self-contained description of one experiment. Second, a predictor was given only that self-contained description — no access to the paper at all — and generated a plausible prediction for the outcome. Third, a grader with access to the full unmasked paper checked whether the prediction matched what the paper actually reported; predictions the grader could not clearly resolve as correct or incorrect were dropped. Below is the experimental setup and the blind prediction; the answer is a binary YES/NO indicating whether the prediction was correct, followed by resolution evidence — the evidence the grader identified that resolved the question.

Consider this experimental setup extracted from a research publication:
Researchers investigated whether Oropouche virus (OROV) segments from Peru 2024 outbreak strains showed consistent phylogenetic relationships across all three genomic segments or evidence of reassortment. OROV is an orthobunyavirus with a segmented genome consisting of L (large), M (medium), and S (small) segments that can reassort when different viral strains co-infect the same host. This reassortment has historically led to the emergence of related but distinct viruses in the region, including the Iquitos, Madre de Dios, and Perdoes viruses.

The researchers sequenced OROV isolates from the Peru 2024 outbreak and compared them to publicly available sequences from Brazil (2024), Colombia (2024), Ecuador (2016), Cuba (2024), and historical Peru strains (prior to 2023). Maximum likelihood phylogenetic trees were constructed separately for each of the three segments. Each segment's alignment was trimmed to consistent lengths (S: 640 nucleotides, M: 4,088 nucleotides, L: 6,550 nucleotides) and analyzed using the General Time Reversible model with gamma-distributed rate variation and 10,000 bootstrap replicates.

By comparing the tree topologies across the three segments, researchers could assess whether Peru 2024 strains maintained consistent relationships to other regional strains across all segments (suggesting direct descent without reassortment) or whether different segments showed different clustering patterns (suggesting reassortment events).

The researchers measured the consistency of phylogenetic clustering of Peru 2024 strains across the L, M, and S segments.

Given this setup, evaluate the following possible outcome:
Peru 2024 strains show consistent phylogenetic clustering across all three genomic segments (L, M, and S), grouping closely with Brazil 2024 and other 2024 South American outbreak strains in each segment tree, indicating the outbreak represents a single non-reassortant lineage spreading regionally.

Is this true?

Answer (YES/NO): NO